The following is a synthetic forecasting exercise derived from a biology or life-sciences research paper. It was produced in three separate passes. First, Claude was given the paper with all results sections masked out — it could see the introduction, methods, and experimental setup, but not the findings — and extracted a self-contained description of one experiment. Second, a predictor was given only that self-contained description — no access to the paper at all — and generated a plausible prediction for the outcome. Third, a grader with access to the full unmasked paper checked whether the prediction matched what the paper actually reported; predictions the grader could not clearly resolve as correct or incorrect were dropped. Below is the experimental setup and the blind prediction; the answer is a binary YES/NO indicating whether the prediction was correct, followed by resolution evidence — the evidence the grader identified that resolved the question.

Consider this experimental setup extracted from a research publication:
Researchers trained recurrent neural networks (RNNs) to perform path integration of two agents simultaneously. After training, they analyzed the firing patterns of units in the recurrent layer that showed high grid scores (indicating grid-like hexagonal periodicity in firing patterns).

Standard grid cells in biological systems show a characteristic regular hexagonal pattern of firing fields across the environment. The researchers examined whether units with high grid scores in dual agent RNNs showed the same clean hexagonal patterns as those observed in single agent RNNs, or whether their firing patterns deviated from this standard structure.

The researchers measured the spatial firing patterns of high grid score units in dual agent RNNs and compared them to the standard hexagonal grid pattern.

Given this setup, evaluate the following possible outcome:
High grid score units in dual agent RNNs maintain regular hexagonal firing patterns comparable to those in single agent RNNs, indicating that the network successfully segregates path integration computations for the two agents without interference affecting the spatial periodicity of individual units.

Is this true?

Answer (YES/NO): NO